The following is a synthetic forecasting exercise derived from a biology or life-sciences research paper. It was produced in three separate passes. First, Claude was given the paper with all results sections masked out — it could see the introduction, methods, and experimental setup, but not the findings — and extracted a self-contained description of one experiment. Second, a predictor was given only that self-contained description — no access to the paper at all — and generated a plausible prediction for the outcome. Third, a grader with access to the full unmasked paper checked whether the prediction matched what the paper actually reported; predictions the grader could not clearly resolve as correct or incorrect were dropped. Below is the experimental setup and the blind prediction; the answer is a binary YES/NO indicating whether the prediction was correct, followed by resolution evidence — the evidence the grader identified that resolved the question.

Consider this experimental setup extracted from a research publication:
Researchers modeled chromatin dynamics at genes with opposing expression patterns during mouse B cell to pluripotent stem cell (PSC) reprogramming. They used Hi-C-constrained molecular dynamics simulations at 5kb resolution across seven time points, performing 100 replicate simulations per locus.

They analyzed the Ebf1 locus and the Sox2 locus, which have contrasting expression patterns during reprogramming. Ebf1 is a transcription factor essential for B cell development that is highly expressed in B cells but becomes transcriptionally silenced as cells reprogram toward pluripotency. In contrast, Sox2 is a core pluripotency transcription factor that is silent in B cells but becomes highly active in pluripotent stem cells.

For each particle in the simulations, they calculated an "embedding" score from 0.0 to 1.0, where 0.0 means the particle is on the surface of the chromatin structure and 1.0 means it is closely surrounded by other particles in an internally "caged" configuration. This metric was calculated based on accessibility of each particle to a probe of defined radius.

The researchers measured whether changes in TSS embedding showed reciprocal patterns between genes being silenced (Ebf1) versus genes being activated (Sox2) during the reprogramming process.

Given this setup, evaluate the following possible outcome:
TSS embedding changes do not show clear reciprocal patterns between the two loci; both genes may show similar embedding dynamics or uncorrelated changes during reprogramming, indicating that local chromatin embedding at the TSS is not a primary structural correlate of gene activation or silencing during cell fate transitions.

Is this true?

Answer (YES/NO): NO